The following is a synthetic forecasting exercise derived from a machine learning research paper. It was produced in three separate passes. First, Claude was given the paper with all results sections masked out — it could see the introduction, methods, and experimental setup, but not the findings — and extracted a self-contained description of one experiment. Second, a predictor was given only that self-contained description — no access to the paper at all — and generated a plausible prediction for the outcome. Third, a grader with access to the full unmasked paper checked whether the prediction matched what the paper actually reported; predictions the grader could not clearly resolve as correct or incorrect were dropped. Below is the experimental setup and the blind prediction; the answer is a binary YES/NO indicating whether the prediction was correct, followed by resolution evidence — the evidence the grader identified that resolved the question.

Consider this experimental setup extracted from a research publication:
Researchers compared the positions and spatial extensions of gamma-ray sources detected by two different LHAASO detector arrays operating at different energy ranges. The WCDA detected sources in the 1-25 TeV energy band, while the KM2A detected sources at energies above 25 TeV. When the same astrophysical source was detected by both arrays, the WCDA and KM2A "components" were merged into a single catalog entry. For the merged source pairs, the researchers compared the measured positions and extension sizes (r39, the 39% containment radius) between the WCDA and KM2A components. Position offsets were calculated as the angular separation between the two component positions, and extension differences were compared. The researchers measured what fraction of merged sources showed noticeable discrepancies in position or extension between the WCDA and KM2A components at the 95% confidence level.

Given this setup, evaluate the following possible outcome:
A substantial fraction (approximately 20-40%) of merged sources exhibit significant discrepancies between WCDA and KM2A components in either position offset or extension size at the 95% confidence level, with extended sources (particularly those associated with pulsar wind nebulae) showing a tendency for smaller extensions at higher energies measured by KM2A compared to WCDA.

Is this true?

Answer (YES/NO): YES